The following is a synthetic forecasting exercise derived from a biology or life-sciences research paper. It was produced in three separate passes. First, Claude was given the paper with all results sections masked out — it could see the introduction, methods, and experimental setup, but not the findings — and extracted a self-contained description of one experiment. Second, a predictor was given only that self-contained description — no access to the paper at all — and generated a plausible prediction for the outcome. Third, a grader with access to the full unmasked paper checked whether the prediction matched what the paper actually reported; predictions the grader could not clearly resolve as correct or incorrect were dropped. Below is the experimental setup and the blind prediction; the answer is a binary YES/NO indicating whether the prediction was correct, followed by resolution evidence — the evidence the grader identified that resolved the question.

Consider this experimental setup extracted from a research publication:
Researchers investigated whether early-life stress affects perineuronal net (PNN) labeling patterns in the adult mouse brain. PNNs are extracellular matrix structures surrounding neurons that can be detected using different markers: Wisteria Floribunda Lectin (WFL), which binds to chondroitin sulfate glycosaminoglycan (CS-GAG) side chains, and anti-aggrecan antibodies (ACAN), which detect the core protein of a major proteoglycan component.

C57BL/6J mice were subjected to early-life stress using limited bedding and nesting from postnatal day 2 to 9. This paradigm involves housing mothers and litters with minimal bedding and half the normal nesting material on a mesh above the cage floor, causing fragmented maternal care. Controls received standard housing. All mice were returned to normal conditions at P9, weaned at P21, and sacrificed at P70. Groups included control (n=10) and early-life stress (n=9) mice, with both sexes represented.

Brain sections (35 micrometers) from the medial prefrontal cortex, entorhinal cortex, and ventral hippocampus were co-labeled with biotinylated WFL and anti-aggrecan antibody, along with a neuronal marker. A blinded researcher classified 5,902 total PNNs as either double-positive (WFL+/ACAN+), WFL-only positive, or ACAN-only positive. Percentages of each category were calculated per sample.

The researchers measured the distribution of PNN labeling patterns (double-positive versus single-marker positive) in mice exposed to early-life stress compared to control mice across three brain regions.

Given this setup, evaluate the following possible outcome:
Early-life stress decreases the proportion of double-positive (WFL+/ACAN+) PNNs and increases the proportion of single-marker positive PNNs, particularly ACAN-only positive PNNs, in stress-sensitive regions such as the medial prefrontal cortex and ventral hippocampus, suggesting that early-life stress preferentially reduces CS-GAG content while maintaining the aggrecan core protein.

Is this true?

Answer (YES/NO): NO